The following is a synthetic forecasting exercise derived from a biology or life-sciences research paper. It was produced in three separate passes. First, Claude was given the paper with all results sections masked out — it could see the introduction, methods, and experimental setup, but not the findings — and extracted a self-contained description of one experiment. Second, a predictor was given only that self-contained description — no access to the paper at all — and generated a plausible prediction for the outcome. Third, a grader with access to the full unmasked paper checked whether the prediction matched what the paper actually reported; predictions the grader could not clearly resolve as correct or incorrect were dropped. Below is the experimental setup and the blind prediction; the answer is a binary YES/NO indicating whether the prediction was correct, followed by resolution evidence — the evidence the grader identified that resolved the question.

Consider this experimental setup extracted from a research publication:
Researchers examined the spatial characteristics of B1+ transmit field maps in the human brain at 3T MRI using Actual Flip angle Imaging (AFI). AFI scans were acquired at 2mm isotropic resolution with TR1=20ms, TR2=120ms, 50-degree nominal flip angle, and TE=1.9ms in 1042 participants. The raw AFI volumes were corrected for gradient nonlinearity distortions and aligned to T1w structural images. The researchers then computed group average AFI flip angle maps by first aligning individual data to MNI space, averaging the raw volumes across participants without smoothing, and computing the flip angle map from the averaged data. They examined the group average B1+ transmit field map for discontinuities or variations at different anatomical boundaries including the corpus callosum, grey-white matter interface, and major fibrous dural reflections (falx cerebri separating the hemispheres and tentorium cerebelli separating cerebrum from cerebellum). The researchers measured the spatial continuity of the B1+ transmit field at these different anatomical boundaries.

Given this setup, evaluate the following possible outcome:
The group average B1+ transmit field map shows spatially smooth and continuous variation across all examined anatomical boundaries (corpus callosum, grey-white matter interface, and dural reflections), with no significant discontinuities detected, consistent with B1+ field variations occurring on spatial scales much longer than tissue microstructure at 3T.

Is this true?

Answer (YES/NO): NO